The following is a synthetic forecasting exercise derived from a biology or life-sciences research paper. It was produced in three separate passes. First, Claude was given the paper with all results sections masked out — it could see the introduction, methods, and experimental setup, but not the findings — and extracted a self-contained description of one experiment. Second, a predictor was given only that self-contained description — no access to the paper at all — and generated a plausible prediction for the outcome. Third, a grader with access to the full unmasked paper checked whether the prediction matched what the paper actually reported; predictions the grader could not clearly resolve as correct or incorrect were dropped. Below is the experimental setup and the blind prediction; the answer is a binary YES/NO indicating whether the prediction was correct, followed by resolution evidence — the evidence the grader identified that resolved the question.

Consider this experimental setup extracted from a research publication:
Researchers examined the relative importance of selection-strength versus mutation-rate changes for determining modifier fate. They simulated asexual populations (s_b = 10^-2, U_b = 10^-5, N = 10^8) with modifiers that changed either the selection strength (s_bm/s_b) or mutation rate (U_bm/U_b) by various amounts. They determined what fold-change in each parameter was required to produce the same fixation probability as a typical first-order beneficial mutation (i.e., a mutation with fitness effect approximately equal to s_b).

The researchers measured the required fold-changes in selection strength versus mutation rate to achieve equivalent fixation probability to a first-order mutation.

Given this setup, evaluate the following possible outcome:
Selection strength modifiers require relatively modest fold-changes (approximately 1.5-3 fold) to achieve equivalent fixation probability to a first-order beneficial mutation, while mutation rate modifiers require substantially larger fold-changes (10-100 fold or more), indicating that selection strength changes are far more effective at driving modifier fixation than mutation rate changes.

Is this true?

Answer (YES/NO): NO